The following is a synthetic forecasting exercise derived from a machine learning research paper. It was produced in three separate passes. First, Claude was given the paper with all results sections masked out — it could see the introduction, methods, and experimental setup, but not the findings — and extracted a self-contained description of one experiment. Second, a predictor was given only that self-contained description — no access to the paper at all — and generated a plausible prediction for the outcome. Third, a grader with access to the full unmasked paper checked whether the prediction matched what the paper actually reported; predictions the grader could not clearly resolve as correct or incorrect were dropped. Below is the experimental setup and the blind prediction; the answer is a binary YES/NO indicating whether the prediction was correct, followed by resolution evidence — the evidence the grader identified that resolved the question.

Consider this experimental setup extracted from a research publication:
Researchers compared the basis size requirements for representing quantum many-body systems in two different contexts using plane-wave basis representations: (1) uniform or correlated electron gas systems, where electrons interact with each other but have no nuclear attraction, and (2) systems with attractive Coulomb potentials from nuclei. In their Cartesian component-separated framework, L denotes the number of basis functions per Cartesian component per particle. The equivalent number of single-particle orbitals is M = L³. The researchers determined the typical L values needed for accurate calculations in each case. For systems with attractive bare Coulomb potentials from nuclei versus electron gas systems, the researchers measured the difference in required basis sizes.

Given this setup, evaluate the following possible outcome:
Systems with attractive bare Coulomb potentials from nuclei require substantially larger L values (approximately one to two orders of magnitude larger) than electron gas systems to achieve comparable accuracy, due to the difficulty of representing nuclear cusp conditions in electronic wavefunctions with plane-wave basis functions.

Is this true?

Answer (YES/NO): YES